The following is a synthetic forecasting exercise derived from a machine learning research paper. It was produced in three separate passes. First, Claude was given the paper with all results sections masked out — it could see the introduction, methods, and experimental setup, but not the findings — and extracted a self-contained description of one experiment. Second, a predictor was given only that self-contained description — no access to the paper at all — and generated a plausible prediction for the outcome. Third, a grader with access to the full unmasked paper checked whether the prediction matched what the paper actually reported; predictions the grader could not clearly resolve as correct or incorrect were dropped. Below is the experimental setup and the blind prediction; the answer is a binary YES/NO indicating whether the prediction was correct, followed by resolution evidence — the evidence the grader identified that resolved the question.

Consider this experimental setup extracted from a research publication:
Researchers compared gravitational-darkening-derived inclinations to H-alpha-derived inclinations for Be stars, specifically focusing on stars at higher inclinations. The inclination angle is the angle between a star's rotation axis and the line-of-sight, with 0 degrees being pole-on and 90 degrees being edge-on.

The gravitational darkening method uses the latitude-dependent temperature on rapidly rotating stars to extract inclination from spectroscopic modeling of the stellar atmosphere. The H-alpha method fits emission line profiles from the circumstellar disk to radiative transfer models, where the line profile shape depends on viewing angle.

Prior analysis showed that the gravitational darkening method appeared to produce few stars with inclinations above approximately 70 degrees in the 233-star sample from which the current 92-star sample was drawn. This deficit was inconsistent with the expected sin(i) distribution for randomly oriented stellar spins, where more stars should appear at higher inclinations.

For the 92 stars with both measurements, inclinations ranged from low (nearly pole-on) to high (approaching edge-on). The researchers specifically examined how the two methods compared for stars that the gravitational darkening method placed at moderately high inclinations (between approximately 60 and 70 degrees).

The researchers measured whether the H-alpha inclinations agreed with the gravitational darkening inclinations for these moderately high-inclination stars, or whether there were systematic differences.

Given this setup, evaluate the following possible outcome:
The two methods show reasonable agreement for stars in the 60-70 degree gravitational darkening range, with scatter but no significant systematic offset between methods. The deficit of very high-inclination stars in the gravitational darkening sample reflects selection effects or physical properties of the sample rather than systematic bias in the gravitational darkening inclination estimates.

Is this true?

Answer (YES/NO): NO